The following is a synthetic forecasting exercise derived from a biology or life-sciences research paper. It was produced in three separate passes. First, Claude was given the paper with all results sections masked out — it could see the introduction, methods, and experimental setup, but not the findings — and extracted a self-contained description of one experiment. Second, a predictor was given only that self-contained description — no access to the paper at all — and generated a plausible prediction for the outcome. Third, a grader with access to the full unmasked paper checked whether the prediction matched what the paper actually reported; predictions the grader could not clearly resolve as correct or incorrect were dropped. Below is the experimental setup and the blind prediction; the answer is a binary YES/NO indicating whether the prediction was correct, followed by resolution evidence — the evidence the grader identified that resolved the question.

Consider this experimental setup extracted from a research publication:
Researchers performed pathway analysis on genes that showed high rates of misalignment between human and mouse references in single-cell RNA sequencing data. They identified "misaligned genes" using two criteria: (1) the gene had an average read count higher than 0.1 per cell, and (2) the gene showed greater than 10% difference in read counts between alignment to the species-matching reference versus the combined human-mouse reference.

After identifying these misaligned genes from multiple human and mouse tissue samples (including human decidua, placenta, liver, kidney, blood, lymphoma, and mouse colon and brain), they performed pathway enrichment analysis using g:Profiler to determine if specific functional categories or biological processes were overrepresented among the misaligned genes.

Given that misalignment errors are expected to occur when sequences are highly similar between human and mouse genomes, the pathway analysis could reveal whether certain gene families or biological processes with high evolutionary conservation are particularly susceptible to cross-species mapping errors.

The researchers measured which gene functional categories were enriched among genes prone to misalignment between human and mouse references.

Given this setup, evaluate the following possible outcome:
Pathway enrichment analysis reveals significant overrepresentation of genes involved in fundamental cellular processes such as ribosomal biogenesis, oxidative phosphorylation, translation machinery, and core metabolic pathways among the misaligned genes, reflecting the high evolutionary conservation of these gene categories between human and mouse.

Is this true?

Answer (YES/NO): NO